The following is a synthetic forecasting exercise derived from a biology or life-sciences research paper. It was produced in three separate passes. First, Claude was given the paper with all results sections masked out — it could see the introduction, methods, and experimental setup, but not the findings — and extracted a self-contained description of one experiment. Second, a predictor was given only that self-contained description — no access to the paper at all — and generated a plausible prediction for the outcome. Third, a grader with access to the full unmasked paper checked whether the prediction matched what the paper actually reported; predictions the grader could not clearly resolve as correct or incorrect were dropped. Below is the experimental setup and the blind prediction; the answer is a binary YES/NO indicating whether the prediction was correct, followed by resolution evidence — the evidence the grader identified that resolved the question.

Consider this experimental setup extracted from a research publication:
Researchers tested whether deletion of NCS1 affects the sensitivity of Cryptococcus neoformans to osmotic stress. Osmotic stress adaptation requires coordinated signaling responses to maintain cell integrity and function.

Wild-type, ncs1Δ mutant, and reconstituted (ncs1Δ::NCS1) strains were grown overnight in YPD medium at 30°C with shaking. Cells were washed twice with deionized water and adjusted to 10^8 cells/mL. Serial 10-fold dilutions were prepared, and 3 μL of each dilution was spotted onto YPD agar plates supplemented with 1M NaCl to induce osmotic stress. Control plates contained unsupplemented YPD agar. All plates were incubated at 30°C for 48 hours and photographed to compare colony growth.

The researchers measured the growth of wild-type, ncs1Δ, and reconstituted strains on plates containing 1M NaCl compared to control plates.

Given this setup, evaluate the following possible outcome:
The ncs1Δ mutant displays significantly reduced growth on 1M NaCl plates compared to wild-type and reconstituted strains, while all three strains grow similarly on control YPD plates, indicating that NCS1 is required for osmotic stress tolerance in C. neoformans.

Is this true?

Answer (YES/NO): NO